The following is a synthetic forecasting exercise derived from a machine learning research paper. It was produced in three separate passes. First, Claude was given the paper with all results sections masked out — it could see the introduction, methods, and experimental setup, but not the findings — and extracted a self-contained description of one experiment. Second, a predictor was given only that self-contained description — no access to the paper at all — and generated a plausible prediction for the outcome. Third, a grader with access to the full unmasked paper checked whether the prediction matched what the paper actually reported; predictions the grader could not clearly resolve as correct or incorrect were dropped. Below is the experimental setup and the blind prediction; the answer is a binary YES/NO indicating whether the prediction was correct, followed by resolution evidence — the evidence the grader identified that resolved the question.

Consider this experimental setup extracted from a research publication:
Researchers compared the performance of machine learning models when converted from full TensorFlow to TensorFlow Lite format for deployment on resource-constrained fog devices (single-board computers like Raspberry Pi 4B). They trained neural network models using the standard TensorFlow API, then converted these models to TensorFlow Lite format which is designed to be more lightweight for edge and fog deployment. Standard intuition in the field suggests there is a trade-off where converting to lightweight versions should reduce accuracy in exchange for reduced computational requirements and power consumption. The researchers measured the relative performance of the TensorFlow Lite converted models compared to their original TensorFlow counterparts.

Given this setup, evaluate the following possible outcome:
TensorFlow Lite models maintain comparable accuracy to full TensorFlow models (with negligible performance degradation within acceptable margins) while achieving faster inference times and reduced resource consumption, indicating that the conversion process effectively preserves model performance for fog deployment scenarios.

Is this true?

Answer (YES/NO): NO